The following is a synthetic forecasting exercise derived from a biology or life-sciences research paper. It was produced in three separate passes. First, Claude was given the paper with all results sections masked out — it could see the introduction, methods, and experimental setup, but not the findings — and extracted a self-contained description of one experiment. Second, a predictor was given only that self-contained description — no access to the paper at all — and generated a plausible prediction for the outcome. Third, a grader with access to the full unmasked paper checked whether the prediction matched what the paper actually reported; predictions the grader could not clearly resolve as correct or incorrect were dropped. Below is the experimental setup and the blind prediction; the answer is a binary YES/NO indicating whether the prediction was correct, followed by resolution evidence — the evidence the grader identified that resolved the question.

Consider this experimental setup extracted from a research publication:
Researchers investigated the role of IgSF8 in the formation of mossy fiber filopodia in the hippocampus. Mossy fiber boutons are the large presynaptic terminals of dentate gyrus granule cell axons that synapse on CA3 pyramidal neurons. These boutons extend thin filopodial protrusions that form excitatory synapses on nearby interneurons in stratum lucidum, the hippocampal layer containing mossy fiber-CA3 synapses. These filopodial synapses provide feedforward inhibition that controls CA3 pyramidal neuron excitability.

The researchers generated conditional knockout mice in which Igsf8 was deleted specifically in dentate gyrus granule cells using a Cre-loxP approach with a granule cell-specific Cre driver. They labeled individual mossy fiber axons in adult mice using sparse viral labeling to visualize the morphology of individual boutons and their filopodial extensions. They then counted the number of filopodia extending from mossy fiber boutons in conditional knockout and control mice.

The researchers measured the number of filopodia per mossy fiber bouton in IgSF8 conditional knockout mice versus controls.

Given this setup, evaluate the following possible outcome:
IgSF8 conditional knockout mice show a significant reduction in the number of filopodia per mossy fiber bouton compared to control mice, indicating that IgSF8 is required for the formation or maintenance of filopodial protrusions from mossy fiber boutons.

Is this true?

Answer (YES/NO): YES